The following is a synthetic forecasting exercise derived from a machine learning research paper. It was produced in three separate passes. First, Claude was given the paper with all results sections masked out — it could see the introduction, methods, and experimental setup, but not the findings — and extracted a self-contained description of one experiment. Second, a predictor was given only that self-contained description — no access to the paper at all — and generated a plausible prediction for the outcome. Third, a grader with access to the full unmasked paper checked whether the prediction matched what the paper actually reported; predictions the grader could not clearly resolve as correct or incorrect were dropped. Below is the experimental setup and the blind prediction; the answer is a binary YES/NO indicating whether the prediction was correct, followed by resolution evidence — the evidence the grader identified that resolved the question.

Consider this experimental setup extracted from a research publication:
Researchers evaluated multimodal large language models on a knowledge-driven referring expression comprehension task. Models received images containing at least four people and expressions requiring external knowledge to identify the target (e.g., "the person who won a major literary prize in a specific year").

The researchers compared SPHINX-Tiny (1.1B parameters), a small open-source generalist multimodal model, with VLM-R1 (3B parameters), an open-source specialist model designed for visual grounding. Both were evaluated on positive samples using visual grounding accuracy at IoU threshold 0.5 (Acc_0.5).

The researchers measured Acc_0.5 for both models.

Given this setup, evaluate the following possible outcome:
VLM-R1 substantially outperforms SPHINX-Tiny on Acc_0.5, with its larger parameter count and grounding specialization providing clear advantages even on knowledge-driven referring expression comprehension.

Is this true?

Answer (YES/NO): YES